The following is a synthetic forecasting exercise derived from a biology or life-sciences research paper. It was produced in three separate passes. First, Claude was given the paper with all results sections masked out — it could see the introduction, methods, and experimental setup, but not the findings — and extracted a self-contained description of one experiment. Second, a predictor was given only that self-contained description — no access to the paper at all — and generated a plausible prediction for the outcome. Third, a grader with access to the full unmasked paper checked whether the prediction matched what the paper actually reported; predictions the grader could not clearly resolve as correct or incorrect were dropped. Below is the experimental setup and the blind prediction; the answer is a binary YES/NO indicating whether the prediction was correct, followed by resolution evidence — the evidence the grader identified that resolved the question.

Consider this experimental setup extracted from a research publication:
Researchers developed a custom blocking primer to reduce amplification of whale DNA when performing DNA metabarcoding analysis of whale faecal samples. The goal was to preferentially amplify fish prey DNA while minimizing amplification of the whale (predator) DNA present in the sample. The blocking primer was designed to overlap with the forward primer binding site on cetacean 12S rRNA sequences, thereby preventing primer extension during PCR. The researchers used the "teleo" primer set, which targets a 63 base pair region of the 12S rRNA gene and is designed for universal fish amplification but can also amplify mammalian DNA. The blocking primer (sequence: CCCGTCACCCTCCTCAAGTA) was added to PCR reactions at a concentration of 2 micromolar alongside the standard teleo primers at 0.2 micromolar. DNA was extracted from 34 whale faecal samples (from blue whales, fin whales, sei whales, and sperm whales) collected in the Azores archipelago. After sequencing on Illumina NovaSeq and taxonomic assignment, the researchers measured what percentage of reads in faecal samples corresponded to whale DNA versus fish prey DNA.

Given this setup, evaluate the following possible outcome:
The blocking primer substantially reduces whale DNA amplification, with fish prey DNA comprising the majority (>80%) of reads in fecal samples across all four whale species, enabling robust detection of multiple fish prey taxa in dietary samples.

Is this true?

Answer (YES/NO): NO